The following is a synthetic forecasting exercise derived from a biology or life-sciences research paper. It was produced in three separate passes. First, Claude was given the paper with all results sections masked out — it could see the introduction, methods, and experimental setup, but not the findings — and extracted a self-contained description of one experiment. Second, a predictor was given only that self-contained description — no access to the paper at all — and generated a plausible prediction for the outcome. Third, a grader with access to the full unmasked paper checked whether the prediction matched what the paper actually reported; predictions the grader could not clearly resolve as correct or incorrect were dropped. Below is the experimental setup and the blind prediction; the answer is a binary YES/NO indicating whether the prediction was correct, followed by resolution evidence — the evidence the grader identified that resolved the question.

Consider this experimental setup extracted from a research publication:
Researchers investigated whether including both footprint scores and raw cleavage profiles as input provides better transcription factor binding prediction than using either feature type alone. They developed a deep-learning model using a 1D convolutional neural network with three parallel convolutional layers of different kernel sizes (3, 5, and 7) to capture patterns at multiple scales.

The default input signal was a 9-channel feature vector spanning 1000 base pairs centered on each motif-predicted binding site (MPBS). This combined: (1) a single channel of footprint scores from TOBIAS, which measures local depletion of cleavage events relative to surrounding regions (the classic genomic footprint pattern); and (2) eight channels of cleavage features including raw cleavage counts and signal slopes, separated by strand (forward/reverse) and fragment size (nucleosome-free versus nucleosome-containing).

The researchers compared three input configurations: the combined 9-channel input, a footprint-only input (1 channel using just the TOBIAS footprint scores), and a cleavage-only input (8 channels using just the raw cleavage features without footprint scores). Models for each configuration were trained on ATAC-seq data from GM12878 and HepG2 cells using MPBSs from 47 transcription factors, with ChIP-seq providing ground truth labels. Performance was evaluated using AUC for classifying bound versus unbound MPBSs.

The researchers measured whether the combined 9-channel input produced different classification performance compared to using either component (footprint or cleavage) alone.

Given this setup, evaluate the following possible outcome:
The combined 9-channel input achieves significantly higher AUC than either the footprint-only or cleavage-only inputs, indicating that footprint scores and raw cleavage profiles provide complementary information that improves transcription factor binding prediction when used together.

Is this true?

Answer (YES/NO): YES